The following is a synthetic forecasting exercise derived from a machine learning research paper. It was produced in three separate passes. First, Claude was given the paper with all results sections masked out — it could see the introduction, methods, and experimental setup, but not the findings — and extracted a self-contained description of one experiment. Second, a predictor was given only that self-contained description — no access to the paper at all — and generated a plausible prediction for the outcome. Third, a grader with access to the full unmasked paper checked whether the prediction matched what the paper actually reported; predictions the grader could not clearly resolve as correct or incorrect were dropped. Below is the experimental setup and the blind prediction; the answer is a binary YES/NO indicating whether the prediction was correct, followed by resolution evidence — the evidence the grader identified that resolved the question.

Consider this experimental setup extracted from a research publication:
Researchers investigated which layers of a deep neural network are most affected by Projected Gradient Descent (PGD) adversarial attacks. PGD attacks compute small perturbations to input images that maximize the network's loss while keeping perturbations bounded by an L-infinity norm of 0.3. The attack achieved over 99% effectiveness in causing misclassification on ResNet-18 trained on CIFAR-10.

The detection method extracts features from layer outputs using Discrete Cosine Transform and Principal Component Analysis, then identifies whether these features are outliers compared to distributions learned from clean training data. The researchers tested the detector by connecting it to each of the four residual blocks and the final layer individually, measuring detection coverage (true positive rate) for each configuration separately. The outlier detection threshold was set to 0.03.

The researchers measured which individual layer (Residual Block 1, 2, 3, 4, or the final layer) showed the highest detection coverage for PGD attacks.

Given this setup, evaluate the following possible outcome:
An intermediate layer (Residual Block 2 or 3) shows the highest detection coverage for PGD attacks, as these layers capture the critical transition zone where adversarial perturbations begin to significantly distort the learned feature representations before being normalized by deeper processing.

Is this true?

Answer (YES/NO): YES